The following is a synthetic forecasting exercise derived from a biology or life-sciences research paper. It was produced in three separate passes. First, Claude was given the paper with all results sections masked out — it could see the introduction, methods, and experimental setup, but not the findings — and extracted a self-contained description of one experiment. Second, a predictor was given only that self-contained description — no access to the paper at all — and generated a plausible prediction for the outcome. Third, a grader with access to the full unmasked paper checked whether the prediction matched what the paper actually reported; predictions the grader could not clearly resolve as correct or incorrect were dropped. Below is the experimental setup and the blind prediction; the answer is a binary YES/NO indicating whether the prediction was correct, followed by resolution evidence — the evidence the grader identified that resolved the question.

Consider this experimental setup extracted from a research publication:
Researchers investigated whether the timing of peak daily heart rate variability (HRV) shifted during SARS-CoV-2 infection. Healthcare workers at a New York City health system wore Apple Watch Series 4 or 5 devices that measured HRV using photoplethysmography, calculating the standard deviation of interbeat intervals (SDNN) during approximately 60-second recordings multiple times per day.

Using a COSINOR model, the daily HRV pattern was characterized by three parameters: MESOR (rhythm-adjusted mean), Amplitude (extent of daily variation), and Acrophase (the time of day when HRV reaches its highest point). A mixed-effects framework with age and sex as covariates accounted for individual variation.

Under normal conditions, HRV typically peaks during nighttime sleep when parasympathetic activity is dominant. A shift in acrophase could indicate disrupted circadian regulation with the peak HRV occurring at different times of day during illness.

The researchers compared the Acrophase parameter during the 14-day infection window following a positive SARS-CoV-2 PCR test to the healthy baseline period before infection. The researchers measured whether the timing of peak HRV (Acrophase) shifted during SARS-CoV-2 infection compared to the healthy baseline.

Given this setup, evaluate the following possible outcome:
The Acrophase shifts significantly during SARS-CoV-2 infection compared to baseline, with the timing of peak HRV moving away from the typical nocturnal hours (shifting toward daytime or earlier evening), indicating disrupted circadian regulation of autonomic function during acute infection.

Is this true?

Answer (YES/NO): NO